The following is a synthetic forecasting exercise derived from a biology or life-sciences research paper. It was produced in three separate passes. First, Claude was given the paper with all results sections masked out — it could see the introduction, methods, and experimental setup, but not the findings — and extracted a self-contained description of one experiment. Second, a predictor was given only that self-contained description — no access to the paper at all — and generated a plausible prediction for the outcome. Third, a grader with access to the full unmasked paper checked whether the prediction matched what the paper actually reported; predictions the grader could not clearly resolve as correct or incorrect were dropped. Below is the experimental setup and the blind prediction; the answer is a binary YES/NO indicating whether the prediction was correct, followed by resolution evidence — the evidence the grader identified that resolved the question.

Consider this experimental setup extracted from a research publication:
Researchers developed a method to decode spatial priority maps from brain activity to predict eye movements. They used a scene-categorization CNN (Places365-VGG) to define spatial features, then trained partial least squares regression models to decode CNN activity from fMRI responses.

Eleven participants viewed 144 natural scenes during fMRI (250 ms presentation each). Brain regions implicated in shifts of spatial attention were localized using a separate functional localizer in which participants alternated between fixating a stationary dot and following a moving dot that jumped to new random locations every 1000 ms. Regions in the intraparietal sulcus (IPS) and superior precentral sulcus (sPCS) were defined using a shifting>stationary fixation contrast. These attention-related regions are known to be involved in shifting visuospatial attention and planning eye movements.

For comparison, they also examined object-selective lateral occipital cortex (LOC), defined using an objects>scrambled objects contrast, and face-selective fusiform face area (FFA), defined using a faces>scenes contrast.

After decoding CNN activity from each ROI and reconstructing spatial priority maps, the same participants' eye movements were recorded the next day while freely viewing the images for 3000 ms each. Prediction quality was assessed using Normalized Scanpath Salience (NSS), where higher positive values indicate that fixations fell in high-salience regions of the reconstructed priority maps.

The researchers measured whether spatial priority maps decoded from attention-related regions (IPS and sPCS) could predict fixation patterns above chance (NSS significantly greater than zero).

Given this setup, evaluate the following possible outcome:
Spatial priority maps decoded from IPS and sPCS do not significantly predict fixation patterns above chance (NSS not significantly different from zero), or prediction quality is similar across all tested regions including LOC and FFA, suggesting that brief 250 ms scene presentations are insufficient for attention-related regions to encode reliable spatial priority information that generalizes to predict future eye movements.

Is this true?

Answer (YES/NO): NO